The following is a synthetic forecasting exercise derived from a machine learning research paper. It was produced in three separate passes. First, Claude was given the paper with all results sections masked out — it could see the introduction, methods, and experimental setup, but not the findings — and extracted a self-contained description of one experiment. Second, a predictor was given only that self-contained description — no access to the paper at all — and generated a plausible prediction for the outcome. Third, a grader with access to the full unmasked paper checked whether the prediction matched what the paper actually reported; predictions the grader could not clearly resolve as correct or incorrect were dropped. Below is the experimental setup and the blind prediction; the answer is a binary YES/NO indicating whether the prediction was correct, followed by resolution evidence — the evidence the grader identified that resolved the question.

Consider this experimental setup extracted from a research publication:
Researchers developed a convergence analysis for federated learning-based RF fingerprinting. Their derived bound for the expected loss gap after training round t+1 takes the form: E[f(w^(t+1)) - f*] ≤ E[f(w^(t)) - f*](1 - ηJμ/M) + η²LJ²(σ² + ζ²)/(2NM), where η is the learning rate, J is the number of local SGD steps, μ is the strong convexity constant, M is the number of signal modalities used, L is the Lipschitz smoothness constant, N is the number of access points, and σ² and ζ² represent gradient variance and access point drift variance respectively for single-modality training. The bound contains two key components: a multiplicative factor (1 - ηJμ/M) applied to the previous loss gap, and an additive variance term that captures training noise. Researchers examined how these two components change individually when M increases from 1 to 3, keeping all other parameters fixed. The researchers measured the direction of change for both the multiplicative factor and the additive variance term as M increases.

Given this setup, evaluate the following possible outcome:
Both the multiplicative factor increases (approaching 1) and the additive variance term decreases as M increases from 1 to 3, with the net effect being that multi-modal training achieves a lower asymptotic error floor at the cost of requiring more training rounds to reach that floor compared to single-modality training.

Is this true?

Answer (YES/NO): NO